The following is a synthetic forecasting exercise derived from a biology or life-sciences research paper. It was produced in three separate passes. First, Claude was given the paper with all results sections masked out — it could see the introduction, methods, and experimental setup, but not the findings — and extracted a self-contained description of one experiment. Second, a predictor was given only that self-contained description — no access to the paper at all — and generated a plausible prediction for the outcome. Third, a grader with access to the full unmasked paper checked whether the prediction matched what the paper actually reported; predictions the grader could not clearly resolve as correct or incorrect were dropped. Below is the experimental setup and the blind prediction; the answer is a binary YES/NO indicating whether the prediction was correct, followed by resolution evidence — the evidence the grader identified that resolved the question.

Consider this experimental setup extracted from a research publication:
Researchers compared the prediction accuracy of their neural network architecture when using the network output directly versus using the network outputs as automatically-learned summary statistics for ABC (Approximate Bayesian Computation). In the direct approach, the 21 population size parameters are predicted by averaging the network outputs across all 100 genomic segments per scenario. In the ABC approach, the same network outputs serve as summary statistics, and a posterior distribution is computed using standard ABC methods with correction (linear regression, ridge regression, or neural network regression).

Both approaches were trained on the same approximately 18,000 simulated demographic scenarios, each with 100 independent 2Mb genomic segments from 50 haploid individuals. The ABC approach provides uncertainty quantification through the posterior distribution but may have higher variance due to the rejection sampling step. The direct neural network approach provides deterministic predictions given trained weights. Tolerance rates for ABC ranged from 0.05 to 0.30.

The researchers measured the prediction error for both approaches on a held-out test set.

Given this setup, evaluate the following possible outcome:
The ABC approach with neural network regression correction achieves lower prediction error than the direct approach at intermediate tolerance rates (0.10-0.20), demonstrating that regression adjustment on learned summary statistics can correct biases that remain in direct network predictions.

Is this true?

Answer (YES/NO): NO